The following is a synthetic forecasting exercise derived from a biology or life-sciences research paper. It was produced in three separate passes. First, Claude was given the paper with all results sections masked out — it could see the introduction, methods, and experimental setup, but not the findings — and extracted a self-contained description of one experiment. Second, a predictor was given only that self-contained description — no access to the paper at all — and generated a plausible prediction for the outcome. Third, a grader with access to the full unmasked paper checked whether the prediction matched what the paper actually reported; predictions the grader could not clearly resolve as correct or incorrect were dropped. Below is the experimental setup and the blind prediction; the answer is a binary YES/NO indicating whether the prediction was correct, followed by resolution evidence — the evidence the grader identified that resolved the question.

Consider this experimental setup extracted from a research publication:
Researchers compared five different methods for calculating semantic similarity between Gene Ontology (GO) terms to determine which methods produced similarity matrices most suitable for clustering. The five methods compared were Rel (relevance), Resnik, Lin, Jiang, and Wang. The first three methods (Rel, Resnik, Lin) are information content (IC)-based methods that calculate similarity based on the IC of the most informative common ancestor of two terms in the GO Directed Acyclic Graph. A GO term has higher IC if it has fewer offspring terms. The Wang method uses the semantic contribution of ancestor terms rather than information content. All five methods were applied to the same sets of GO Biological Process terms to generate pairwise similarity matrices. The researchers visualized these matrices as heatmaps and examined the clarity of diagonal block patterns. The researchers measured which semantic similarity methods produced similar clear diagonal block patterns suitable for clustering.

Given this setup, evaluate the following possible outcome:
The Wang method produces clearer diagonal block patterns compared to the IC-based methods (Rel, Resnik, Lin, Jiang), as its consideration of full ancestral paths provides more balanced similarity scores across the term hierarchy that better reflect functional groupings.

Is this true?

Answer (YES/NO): NO